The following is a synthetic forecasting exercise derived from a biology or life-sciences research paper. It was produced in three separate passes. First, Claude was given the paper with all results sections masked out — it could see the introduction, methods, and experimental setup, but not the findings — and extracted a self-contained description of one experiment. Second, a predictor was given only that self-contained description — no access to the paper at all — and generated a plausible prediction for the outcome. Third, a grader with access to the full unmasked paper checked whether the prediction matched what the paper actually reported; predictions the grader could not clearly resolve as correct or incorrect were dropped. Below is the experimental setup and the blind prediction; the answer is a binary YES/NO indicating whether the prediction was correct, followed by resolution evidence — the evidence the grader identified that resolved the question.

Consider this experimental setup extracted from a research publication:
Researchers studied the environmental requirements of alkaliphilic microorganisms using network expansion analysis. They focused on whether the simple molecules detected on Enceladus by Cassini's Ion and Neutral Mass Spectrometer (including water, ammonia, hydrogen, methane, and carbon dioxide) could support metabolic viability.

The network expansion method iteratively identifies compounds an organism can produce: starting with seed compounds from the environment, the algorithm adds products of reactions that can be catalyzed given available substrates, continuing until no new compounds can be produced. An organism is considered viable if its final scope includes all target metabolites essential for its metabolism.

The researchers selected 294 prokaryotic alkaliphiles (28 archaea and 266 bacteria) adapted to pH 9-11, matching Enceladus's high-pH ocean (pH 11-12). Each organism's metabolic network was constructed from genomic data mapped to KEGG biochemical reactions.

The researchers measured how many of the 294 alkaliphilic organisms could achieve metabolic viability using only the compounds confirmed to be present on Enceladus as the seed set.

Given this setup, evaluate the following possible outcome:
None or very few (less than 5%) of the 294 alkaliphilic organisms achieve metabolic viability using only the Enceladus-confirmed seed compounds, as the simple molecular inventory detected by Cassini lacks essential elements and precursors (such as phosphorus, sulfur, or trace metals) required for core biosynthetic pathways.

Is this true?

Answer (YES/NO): YES